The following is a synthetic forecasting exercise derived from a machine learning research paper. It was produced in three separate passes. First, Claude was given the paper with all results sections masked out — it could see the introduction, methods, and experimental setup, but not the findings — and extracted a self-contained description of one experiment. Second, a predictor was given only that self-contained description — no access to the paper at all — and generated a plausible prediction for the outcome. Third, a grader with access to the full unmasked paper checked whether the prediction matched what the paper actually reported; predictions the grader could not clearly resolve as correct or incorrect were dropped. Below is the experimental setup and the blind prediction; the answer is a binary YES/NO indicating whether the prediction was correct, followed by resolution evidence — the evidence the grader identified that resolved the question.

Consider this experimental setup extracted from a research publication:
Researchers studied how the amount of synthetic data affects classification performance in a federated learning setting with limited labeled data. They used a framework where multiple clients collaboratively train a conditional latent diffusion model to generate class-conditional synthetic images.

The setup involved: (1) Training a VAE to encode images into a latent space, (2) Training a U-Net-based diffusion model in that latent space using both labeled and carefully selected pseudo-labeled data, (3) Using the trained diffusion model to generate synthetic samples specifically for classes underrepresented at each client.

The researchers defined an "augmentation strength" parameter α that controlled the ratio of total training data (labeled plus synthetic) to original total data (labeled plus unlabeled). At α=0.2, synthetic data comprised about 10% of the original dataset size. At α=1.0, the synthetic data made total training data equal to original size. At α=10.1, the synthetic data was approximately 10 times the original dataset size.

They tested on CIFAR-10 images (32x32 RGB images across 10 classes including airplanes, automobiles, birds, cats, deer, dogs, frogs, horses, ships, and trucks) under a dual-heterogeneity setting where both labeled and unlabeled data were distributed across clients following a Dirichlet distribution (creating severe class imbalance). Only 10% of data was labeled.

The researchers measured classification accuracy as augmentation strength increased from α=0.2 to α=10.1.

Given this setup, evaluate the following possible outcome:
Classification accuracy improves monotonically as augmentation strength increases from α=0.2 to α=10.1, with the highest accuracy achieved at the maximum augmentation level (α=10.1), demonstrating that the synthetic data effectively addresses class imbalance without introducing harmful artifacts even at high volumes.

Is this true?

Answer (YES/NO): YES